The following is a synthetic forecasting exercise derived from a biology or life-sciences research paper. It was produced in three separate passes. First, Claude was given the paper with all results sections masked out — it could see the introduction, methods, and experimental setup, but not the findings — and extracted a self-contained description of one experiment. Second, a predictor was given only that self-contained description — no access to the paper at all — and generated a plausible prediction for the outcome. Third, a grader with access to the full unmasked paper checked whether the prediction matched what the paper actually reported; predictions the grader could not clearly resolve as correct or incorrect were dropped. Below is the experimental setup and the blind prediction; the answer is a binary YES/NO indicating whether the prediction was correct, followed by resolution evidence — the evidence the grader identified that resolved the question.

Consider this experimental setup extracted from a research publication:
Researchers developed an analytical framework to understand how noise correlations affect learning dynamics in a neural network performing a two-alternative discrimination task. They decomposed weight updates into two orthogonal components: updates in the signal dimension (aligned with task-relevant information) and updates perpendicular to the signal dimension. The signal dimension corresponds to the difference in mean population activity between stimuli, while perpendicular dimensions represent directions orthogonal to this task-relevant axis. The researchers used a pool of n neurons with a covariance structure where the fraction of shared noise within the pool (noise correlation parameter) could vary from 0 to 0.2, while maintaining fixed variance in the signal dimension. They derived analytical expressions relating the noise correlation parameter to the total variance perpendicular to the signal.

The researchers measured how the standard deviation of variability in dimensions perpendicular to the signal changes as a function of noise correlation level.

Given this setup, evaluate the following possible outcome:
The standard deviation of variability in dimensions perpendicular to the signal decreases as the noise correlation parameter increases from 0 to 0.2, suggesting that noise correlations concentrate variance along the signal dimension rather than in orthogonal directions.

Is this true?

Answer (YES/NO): YES